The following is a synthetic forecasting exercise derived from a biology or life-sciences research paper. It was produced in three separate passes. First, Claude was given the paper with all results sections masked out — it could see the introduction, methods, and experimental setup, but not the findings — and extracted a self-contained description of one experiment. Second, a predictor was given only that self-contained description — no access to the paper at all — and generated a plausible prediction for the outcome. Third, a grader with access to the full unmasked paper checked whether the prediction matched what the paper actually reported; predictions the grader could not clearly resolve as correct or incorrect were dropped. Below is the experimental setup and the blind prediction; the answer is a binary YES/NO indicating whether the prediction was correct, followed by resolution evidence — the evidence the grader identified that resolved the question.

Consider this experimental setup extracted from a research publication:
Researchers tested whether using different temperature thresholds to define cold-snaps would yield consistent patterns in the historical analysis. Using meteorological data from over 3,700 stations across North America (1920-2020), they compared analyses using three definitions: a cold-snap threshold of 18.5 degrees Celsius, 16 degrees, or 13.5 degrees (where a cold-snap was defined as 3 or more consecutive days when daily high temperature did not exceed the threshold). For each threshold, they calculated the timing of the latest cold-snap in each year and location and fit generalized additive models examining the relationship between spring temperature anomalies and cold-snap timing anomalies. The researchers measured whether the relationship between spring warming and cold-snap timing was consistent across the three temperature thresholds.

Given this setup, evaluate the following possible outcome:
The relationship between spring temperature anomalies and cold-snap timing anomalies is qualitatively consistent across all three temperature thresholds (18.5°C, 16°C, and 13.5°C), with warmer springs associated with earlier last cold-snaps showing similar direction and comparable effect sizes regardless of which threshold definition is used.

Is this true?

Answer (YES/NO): NO